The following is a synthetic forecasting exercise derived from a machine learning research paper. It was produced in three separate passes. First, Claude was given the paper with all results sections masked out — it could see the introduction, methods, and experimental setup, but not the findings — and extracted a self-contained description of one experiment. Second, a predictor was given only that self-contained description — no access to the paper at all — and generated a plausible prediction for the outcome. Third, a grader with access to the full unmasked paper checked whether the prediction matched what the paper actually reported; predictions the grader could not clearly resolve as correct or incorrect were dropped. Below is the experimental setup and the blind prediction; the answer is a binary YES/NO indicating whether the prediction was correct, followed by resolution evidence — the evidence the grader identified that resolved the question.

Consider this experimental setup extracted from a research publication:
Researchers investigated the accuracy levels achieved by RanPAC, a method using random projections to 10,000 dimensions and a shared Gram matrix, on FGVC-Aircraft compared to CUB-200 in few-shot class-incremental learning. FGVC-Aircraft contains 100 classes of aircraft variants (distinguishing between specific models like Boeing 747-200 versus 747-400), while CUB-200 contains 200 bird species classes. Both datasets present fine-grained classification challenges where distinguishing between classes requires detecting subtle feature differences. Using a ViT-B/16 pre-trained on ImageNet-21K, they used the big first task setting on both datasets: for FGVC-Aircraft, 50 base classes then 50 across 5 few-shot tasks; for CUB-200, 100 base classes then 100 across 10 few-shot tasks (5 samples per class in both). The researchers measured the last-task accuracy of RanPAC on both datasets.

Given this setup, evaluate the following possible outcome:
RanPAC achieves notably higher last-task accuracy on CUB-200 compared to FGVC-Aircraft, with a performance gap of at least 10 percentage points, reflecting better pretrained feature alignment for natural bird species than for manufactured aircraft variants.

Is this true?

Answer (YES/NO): YES